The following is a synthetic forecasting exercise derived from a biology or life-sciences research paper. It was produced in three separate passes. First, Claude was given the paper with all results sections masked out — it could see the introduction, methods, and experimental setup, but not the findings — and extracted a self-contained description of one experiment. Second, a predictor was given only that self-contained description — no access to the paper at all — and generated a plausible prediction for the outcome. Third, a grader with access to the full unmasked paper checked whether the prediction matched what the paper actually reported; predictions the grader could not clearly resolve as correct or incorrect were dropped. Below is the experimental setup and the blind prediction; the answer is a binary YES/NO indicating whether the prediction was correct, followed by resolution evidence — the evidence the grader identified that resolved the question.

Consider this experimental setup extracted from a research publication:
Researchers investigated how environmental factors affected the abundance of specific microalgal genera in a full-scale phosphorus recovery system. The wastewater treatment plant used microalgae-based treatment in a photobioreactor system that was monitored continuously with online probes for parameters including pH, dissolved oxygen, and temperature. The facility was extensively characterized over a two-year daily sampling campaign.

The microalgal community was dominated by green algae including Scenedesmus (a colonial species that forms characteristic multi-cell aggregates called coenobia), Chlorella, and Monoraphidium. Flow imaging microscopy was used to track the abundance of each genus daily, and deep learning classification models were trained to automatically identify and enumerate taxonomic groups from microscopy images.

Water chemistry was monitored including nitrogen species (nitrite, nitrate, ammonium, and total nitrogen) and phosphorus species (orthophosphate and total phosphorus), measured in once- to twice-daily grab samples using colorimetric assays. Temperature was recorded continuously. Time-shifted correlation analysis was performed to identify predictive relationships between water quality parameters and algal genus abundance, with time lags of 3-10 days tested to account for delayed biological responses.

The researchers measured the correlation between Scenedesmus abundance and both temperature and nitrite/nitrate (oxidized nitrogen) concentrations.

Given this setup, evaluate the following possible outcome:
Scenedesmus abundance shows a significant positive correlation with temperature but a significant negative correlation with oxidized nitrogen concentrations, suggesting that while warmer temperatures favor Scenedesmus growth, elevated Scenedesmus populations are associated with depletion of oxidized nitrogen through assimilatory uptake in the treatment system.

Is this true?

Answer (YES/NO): NO